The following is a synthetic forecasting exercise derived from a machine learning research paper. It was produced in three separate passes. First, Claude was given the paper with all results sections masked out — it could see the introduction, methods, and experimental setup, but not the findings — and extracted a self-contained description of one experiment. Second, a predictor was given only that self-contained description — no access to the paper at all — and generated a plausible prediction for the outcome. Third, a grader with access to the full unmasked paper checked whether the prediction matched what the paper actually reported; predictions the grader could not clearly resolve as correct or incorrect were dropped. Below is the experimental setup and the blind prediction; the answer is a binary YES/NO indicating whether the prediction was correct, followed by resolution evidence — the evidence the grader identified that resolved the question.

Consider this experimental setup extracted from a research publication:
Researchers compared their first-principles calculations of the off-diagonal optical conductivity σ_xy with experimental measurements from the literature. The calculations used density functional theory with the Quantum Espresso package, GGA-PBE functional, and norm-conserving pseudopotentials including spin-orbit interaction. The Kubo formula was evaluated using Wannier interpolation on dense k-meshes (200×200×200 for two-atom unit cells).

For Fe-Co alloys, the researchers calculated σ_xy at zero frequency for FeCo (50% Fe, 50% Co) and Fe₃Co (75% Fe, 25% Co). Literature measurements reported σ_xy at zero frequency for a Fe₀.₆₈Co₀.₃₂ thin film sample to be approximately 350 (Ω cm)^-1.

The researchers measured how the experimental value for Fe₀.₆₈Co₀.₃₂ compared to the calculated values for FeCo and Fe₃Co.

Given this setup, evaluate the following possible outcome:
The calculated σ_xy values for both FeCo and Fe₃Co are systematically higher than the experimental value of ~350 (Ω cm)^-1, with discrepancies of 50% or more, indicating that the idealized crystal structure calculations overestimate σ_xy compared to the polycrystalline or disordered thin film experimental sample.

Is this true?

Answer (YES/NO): NO